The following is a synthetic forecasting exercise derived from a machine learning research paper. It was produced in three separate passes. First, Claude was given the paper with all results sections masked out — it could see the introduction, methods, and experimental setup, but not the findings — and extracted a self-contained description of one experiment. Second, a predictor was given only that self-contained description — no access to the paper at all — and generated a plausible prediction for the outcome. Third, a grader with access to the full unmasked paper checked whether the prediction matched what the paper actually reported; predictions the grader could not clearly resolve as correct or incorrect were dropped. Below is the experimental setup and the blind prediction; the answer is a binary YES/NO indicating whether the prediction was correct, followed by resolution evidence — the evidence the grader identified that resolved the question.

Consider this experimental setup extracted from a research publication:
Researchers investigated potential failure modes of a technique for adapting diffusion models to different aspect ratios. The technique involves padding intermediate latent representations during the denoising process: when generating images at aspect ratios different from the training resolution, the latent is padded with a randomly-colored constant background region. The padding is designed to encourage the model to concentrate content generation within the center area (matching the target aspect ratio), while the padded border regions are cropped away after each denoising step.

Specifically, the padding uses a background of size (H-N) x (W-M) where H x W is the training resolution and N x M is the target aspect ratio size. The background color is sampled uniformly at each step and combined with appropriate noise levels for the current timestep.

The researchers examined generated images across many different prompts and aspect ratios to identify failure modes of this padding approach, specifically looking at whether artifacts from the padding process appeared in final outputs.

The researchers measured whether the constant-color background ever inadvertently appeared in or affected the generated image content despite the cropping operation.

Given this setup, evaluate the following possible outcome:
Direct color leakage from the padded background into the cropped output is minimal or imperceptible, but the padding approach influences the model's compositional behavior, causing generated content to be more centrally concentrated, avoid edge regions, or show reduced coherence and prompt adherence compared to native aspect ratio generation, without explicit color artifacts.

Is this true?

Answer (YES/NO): NO